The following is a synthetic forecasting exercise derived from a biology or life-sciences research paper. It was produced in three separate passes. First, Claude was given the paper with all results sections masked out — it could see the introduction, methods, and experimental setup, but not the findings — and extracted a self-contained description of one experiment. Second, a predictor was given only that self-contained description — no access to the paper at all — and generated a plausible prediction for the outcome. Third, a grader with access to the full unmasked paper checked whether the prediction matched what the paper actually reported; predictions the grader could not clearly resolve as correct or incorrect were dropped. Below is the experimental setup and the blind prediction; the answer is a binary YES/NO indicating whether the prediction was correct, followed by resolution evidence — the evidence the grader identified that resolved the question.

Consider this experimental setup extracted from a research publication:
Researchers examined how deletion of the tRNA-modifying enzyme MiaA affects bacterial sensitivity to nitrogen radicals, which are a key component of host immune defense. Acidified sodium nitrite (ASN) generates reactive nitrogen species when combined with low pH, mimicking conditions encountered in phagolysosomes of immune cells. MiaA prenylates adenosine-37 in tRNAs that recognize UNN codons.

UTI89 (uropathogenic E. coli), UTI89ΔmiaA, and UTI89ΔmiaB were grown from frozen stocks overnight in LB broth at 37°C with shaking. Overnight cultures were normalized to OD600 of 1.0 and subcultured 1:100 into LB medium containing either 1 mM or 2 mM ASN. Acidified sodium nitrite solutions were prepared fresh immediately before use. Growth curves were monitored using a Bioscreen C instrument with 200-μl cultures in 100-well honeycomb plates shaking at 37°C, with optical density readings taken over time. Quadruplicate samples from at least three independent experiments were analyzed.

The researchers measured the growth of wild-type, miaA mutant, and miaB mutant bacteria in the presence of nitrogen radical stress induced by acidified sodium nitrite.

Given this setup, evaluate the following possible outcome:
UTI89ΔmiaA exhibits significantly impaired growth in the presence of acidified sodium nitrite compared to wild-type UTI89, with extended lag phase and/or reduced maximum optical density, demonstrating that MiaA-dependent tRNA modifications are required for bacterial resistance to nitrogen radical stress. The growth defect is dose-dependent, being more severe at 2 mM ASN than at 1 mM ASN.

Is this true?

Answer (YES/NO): YES